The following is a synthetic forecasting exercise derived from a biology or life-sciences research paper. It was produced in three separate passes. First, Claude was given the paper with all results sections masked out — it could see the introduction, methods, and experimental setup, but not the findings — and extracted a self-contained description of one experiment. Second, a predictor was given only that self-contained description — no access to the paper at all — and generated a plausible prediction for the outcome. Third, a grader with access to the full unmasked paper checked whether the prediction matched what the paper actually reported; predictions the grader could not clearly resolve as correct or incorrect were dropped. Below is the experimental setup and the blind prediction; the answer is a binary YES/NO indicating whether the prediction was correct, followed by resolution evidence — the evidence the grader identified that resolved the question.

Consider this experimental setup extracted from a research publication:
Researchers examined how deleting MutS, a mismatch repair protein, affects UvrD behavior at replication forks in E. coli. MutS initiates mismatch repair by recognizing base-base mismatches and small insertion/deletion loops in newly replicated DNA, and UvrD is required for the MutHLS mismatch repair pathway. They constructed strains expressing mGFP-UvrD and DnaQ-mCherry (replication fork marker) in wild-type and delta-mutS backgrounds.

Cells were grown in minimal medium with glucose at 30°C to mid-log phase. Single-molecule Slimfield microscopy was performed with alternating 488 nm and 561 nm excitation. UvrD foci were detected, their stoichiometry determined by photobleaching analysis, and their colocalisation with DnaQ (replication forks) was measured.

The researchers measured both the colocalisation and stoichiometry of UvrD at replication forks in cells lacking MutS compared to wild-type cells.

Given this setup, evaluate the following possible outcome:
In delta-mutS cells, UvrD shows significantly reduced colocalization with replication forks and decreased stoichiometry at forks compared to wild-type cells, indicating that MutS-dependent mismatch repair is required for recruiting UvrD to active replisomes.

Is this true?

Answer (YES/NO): NO